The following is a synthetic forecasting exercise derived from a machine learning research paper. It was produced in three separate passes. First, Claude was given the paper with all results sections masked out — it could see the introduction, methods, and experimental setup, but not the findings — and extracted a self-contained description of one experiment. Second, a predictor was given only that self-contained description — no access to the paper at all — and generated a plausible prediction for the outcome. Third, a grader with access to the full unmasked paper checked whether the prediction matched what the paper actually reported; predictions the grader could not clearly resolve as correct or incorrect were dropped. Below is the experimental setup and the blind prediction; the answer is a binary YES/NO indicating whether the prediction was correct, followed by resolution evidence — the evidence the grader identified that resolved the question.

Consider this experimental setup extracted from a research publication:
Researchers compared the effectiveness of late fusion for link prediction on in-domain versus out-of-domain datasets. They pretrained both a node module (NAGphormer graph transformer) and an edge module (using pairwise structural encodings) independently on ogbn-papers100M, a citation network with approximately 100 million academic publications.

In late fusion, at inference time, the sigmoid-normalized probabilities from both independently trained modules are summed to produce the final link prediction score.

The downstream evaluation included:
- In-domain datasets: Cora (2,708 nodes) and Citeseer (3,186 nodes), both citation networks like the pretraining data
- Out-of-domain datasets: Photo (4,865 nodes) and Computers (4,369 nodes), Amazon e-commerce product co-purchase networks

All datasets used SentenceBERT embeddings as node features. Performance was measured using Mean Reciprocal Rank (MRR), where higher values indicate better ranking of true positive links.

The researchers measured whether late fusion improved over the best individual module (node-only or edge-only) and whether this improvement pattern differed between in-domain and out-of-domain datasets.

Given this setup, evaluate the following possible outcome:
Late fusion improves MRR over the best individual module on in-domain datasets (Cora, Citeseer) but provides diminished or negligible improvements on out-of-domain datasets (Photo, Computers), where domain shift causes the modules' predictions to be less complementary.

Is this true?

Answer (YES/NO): NO